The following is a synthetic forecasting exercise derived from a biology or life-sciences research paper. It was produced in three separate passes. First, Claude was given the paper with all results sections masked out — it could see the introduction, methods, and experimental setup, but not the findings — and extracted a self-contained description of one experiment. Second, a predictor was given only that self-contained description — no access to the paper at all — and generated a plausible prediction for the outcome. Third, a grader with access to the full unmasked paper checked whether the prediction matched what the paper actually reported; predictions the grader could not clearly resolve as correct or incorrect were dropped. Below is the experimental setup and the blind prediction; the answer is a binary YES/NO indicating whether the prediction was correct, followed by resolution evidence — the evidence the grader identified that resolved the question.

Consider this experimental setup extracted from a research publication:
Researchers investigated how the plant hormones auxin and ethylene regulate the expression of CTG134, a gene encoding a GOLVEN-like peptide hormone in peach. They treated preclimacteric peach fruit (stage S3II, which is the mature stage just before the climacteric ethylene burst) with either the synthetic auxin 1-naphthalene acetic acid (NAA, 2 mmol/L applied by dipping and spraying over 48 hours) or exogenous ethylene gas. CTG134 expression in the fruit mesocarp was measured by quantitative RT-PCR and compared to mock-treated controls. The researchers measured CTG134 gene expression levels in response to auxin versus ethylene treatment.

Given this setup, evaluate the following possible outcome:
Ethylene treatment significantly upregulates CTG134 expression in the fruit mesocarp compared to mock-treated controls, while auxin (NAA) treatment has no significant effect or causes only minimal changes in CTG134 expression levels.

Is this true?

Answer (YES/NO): NO